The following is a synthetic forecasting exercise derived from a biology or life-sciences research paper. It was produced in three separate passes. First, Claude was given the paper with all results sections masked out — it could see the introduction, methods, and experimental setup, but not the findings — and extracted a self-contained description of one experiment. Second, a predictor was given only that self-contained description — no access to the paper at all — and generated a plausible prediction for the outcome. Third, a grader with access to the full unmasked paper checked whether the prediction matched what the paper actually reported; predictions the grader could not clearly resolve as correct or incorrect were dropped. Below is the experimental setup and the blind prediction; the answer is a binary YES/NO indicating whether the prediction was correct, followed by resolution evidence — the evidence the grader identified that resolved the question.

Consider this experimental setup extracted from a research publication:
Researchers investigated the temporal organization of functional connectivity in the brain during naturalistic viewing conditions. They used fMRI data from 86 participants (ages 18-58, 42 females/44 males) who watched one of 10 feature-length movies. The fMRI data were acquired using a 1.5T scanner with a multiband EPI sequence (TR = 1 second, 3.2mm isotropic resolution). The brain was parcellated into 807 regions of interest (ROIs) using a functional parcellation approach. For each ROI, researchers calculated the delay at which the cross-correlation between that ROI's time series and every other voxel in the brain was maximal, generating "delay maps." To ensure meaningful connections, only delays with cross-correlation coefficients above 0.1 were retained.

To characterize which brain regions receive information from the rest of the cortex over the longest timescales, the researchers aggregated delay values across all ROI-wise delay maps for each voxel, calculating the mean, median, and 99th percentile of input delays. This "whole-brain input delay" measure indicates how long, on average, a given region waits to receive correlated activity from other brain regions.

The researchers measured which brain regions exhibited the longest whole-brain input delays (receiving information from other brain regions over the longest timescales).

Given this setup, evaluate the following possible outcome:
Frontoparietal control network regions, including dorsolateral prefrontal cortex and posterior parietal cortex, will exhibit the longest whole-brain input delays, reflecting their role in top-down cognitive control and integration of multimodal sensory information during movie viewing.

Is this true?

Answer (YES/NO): NO